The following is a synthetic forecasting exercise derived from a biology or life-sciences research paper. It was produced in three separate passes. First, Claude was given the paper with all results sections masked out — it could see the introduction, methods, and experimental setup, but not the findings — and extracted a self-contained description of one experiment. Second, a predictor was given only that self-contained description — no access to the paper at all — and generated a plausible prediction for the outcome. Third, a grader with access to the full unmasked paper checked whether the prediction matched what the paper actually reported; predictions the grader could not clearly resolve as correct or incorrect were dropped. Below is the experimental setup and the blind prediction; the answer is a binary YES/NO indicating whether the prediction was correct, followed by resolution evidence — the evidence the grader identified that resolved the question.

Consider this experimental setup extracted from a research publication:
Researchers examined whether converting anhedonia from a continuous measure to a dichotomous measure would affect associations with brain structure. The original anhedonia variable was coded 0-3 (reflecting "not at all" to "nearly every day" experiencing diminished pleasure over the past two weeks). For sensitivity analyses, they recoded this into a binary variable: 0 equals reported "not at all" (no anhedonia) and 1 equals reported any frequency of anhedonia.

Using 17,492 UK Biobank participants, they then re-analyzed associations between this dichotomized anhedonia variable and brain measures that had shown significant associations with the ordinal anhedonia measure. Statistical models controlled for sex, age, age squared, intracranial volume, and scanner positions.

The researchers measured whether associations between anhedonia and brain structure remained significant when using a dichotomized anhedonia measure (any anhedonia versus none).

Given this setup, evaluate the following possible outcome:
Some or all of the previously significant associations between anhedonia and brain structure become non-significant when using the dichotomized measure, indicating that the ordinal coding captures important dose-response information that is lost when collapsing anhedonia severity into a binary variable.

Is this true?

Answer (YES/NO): NO